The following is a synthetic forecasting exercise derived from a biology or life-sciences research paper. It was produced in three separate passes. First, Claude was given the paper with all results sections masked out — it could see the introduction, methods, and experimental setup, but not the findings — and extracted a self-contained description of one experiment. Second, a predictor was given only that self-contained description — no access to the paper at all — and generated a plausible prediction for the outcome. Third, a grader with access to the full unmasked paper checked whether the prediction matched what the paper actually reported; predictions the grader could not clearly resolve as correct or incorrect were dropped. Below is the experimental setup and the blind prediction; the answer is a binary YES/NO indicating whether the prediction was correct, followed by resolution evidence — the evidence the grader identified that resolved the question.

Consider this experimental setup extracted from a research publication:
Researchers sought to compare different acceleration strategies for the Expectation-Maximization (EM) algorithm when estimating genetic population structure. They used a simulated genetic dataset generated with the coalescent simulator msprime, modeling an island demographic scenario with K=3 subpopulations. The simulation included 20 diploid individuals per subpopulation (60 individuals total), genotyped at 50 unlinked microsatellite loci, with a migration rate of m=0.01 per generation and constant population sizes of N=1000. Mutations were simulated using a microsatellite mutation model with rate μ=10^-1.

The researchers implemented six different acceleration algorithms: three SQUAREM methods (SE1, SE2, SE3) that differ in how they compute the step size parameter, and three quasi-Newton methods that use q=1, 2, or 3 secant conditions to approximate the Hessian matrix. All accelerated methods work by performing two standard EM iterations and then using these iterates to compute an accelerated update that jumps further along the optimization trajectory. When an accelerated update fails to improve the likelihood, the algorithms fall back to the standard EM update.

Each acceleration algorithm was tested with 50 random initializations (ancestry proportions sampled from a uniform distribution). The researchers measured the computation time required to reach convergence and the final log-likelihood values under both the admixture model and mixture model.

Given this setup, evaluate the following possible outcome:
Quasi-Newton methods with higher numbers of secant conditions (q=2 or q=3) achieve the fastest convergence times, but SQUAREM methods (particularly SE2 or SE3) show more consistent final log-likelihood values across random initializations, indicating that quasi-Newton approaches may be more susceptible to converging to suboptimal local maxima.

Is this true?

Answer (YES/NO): NO